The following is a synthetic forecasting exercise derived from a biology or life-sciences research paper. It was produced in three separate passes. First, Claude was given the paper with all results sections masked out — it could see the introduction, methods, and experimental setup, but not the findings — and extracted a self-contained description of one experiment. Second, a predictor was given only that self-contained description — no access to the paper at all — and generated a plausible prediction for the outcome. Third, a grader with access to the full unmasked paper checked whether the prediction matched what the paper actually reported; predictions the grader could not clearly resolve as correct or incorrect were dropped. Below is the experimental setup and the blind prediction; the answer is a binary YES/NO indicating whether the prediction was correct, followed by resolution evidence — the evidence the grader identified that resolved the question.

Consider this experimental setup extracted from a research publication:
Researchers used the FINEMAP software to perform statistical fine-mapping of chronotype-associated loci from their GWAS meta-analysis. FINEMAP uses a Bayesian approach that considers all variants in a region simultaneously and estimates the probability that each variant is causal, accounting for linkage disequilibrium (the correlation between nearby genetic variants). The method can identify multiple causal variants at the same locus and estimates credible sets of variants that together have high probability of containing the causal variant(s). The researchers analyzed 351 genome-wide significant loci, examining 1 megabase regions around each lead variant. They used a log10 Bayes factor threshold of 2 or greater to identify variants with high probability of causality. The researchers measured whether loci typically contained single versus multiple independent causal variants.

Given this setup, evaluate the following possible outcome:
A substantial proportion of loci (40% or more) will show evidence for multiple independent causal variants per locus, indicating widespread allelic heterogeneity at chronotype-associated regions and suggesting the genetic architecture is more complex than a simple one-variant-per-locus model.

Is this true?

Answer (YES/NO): NO